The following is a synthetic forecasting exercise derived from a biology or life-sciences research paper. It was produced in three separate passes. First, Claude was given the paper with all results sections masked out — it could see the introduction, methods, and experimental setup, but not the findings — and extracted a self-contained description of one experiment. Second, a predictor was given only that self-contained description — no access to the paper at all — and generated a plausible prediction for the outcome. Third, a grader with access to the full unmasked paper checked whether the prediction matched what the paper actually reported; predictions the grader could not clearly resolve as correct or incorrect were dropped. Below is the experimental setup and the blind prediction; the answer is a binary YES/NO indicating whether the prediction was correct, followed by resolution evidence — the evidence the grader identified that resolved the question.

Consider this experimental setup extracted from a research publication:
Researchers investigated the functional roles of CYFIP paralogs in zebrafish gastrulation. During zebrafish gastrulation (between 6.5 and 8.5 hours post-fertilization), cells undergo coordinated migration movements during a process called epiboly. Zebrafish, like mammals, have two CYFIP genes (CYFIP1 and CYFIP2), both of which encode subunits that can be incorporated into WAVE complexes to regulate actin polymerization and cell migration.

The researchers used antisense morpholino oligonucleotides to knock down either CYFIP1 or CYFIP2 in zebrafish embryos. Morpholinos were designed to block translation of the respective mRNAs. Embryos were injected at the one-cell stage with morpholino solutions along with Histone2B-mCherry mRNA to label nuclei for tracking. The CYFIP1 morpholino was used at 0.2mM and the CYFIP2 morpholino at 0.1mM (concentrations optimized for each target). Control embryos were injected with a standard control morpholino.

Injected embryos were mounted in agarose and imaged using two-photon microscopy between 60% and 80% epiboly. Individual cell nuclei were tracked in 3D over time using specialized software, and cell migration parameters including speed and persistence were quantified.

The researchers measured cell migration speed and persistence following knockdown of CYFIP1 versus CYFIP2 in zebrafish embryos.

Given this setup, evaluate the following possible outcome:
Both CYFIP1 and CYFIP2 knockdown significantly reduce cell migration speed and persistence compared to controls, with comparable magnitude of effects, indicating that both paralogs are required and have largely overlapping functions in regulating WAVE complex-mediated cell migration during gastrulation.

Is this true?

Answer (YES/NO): NO